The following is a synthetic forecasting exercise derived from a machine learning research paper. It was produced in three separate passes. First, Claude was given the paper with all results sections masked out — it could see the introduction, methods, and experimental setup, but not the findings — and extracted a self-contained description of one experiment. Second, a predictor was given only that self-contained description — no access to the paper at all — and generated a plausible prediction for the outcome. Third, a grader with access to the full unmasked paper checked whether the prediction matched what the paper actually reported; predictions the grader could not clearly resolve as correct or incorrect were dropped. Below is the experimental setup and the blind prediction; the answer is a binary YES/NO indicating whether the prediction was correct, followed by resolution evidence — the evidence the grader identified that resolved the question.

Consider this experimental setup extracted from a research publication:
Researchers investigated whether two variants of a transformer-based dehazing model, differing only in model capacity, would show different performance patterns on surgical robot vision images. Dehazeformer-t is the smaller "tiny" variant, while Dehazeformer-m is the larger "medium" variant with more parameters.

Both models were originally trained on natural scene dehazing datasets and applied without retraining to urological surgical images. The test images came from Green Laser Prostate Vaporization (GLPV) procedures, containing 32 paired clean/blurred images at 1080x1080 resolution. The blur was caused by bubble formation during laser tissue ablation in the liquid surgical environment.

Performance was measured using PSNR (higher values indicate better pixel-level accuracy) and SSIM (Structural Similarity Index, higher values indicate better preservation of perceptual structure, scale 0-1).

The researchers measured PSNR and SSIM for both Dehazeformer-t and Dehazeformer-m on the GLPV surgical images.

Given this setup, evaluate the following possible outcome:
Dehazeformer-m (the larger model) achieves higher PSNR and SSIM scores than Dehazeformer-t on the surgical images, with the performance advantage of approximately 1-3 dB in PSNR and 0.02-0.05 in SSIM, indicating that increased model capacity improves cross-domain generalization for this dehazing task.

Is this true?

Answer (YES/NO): NO